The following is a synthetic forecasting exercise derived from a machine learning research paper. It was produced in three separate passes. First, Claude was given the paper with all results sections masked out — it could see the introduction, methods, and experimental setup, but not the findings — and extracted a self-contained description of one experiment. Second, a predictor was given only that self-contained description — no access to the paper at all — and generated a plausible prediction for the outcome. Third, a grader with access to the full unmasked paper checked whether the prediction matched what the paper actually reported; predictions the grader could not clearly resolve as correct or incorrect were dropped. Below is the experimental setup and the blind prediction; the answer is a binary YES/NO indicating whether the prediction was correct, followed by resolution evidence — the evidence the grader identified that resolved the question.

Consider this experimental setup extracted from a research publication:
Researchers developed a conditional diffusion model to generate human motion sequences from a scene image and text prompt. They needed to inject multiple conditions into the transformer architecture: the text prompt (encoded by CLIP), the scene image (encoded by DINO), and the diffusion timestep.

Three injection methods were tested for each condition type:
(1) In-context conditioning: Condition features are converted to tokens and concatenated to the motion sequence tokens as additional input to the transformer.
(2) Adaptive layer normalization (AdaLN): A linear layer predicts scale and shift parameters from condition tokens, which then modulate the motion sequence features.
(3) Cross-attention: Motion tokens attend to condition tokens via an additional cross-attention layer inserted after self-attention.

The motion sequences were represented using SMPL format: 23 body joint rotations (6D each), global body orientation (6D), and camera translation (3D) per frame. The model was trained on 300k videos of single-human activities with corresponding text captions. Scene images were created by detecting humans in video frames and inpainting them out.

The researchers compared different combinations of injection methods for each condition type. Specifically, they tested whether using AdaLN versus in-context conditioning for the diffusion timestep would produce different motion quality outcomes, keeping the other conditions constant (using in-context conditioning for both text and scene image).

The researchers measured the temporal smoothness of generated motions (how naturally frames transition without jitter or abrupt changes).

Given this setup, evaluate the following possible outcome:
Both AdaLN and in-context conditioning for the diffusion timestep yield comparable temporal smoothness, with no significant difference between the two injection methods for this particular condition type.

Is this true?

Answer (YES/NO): NO